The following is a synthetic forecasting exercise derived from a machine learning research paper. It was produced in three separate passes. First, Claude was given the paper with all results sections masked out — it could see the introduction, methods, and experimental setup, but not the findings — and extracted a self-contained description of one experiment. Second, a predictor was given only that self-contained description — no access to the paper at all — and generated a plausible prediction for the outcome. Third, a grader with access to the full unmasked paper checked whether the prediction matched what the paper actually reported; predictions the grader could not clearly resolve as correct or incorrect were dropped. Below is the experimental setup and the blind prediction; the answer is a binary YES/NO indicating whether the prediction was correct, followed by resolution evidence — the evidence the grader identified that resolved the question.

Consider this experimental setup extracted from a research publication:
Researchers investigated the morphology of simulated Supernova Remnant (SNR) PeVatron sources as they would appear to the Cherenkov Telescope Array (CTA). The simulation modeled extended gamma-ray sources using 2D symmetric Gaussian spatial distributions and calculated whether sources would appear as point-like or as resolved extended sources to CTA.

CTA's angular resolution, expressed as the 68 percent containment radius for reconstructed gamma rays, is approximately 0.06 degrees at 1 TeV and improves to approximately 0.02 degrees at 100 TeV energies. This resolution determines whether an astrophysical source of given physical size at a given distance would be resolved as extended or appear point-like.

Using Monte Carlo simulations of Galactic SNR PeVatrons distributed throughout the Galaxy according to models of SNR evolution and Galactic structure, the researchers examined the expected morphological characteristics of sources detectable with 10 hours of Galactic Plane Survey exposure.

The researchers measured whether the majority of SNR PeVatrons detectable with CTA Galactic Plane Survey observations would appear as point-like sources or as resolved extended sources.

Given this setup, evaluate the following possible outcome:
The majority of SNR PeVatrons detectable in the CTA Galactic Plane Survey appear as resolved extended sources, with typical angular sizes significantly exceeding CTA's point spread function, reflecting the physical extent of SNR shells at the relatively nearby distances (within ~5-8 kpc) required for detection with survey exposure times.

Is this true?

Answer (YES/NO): NO